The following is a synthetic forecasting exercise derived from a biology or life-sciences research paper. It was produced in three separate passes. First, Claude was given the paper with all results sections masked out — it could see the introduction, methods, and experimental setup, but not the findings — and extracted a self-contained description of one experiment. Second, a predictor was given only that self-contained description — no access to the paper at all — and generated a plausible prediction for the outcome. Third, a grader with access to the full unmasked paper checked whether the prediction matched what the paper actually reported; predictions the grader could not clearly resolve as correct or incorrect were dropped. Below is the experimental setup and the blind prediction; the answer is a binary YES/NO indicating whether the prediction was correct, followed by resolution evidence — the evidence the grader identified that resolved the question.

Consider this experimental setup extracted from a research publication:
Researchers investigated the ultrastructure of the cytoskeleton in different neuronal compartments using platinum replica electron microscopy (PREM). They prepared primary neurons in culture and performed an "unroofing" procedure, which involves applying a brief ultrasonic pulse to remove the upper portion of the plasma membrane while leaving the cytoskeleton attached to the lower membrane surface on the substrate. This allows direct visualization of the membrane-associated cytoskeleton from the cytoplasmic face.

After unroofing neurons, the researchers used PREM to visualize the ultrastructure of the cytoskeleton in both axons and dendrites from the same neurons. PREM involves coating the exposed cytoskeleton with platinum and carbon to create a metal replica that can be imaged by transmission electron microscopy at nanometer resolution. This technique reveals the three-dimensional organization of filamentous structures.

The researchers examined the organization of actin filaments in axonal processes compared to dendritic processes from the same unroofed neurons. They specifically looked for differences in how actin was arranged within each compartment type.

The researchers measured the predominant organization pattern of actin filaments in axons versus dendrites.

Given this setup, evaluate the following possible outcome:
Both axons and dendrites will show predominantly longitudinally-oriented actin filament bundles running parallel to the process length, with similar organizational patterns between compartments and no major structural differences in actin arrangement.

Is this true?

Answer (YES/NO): NO